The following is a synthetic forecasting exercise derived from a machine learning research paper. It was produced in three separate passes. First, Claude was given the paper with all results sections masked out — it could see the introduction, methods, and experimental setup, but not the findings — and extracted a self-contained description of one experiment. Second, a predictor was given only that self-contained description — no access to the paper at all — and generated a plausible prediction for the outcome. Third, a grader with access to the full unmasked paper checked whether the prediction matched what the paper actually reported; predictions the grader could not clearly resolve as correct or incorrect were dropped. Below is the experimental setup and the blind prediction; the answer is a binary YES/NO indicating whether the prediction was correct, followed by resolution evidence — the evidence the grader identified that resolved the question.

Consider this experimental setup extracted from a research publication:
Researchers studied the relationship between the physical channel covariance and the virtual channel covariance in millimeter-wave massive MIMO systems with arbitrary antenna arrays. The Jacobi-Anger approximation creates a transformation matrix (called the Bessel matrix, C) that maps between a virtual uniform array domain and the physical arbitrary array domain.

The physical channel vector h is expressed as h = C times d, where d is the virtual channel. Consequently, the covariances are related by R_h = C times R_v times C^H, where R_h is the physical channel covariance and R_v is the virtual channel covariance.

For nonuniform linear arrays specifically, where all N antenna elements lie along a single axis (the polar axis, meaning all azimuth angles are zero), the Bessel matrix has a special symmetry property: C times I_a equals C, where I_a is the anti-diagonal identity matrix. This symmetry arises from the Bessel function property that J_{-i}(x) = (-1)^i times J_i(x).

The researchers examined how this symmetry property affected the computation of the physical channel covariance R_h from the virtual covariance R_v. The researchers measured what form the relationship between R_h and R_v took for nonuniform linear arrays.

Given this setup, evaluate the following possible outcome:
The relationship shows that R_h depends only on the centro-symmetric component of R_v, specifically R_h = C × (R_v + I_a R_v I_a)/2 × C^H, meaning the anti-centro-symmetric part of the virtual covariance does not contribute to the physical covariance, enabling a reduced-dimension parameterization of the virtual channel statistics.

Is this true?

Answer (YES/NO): NO